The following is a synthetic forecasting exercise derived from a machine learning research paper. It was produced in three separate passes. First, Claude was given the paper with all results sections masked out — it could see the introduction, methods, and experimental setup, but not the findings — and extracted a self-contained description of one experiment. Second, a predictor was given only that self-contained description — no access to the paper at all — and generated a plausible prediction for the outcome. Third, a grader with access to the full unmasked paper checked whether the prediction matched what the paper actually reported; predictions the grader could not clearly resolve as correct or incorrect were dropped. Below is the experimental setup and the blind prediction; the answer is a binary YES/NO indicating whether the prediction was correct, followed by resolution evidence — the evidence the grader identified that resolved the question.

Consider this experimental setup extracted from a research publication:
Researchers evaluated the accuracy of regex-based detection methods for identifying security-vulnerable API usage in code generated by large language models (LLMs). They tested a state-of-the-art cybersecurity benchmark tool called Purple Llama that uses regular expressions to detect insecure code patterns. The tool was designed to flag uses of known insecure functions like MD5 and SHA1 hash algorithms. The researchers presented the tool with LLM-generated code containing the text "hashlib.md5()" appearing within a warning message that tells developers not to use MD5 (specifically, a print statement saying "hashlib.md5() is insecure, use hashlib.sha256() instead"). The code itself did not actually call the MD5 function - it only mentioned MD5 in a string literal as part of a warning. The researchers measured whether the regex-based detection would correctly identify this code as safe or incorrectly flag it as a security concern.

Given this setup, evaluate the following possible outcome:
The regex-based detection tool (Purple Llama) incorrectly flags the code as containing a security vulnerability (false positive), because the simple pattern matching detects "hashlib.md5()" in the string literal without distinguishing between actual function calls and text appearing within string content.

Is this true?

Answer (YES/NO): YES